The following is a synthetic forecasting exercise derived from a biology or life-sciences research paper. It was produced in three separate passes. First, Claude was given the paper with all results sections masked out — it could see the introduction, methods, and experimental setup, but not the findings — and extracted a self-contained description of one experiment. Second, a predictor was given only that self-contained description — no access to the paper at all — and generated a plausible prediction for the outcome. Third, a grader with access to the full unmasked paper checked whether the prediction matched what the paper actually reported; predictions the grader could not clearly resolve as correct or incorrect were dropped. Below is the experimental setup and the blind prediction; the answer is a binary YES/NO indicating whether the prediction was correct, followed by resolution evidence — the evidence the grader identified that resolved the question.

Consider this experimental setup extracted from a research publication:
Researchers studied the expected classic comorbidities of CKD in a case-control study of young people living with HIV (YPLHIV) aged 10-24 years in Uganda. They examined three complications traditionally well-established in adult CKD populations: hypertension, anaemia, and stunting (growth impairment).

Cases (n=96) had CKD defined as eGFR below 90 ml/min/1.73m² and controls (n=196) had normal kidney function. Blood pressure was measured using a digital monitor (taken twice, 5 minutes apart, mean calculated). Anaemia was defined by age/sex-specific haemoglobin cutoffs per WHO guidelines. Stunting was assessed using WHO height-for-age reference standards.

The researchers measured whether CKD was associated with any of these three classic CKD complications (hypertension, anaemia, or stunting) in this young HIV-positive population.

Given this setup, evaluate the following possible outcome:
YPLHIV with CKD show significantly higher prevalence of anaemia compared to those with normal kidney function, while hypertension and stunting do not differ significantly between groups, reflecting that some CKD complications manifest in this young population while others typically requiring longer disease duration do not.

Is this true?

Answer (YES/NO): NO